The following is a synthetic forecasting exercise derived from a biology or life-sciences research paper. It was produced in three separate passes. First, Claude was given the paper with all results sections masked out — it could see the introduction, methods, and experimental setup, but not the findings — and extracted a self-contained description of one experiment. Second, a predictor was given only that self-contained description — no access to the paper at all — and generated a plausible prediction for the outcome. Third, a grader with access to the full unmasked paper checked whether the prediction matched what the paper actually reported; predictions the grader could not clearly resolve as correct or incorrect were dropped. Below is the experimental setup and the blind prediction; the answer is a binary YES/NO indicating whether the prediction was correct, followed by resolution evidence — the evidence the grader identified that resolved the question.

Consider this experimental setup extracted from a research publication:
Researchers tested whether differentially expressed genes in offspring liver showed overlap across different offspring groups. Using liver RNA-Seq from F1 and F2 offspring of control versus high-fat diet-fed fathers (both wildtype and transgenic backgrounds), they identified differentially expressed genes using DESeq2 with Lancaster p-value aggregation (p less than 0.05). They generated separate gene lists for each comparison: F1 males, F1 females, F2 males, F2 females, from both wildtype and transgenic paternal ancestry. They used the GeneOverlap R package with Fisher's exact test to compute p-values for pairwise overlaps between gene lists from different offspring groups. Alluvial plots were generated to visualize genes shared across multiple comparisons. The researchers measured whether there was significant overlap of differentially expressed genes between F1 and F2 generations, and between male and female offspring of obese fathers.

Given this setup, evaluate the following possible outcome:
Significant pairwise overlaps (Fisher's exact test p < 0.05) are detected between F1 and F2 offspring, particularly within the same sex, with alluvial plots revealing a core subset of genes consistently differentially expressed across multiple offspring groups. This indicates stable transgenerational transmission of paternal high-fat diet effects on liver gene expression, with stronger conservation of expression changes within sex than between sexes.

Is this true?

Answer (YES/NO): NO